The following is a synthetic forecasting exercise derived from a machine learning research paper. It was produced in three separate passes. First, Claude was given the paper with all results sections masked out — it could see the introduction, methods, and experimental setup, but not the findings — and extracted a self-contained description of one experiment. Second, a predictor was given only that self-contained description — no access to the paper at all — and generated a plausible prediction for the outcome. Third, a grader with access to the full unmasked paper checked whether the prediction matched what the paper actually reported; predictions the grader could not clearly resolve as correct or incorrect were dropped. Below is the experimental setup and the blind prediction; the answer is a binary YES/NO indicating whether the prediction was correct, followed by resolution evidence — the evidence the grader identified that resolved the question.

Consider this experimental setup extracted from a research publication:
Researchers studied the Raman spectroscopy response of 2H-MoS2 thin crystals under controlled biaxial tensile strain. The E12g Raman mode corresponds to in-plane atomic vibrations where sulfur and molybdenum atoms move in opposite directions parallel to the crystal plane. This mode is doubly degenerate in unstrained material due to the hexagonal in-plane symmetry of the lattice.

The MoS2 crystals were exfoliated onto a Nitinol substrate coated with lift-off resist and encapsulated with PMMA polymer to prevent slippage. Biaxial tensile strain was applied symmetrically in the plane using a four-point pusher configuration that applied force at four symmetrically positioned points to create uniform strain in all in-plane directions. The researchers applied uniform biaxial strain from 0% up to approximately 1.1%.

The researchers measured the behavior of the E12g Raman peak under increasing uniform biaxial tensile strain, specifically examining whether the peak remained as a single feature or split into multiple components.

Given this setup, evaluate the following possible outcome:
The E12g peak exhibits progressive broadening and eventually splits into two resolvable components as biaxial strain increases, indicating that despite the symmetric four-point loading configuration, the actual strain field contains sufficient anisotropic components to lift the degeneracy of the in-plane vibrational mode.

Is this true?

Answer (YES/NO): NO